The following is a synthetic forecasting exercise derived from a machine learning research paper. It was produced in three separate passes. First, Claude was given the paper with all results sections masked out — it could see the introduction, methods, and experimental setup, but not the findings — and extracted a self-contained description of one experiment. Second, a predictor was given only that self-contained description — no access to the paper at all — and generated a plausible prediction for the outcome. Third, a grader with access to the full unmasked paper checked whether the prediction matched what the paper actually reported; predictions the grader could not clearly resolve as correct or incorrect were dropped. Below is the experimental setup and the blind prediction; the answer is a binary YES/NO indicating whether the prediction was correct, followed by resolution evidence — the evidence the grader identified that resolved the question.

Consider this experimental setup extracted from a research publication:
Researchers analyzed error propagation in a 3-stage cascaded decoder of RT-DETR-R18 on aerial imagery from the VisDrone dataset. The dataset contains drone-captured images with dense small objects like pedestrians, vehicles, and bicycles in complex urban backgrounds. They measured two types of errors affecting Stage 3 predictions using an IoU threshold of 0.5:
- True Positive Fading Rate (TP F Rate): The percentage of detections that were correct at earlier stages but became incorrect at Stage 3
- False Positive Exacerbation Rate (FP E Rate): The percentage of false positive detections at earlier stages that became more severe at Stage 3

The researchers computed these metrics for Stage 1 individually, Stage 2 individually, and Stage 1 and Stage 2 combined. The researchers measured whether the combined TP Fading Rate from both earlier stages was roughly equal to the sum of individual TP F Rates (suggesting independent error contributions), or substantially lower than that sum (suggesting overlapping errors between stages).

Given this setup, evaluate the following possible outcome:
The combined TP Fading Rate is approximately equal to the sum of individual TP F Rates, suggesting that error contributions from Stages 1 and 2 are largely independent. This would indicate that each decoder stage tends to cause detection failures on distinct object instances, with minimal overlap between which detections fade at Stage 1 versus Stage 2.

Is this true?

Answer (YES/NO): NO